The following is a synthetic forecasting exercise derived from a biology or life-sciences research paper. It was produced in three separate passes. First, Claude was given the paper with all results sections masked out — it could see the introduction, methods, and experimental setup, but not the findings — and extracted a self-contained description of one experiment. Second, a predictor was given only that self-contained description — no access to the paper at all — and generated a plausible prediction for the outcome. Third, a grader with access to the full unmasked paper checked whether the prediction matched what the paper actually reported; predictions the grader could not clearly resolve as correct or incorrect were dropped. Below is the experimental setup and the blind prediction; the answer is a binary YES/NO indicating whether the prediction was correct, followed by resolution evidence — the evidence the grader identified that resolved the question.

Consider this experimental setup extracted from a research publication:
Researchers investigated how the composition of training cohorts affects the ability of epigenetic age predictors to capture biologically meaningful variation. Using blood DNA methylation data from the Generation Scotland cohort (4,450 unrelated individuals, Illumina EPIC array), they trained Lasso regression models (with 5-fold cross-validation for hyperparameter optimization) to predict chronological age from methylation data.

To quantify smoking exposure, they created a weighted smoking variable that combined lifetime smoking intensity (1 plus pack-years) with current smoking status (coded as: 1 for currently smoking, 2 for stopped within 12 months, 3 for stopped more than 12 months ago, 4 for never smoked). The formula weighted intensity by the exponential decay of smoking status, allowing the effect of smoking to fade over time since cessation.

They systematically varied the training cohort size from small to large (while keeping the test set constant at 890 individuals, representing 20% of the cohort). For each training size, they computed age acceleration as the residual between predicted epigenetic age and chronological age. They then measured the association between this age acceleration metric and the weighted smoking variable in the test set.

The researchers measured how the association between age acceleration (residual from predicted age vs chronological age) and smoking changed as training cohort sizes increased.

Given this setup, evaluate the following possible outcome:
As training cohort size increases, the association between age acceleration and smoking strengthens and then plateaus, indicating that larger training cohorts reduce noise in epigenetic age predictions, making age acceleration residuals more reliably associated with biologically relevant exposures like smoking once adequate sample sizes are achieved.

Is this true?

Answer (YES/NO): NO